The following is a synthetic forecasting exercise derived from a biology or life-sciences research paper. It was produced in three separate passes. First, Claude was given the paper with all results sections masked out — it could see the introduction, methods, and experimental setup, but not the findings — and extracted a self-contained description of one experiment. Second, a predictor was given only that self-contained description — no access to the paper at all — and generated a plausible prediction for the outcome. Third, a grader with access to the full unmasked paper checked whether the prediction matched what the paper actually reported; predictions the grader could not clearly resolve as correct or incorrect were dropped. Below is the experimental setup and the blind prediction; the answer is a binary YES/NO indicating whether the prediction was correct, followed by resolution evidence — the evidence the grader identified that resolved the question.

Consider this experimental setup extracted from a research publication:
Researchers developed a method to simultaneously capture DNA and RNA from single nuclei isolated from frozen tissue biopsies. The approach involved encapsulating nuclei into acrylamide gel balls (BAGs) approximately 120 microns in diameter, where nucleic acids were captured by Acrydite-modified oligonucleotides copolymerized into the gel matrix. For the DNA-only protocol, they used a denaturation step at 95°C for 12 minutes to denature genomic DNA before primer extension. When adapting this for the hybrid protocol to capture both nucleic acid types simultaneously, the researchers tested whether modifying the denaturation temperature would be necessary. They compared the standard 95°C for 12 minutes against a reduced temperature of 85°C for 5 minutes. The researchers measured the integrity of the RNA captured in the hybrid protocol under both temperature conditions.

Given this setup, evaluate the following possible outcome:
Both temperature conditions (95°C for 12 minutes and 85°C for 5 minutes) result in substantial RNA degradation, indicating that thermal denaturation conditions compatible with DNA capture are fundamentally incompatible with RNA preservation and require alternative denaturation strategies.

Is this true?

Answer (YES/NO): NO